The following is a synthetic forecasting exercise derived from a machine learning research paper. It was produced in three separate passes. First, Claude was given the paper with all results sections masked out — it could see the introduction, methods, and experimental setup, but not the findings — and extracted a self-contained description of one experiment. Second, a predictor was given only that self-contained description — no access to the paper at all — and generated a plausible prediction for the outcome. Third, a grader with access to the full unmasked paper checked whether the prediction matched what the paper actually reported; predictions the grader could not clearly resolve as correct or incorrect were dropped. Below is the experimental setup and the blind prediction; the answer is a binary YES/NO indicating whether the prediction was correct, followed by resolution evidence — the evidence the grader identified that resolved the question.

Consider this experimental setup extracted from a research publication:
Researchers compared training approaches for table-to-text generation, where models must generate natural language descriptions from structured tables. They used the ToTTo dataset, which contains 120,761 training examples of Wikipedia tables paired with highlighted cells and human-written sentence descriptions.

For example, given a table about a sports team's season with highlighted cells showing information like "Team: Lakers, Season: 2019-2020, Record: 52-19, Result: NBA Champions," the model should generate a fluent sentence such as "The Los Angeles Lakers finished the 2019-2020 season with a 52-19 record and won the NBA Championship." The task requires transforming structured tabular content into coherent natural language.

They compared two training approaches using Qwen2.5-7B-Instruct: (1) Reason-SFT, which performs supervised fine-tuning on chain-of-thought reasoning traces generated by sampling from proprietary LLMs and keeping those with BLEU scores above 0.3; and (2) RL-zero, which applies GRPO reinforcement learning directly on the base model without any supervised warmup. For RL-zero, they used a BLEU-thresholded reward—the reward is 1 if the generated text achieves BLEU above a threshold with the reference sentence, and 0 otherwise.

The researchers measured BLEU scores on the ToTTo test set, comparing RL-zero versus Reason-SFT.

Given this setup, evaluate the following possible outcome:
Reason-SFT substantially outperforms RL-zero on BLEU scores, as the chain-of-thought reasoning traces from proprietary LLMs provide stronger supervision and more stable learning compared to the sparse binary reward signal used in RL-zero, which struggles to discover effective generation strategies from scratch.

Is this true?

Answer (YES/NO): NO